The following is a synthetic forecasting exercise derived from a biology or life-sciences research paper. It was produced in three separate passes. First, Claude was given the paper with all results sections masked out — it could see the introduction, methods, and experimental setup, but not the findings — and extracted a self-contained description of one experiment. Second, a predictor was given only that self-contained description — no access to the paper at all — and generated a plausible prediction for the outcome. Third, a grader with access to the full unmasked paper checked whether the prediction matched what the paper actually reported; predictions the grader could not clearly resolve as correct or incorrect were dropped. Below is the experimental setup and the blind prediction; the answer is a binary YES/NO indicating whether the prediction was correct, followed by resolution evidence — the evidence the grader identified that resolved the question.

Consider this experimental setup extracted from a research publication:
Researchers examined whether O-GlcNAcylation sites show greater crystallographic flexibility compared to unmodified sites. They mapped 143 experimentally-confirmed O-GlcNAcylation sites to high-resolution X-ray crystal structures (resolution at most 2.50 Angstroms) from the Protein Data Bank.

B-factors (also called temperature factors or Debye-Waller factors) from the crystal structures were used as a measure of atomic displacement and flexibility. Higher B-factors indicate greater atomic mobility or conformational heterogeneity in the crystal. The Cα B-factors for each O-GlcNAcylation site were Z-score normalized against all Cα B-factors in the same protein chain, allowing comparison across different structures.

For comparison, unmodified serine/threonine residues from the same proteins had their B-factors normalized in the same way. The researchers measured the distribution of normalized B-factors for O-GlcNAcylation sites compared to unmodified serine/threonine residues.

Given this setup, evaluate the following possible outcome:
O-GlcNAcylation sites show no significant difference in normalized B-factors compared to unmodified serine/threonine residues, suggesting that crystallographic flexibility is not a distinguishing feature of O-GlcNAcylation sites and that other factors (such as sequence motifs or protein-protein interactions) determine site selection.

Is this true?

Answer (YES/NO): YES